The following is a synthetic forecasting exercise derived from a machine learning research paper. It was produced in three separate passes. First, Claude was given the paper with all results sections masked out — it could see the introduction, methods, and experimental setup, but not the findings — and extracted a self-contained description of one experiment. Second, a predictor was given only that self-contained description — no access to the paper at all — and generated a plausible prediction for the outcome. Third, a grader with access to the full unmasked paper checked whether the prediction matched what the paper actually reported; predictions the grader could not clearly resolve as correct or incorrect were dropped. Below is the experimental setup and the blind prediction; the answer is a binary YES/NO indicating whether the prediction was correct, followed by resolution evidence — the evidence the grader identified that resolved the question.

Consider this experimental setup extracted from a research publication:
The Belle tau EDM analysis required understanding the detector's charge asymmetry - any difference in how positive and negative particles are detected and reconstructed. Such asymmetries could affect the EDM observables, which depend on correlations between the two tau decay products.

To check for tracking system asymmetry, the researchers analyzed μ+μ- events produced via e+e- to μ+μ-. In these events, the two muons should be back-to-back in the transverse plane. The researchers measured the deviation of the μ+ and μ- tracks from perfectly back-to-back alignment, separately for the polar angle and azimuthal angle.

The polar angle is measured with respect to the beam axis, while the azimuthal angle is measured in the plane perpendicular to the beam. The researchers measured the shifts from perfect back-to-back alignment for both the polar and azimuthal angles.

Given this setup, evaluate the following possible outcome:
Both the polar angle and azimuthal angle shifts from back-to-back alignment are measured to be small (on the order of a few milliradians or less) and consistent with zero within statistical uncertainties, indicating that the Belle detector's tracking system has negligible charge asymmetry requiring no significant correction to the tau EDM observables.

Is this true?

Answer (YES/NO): NO